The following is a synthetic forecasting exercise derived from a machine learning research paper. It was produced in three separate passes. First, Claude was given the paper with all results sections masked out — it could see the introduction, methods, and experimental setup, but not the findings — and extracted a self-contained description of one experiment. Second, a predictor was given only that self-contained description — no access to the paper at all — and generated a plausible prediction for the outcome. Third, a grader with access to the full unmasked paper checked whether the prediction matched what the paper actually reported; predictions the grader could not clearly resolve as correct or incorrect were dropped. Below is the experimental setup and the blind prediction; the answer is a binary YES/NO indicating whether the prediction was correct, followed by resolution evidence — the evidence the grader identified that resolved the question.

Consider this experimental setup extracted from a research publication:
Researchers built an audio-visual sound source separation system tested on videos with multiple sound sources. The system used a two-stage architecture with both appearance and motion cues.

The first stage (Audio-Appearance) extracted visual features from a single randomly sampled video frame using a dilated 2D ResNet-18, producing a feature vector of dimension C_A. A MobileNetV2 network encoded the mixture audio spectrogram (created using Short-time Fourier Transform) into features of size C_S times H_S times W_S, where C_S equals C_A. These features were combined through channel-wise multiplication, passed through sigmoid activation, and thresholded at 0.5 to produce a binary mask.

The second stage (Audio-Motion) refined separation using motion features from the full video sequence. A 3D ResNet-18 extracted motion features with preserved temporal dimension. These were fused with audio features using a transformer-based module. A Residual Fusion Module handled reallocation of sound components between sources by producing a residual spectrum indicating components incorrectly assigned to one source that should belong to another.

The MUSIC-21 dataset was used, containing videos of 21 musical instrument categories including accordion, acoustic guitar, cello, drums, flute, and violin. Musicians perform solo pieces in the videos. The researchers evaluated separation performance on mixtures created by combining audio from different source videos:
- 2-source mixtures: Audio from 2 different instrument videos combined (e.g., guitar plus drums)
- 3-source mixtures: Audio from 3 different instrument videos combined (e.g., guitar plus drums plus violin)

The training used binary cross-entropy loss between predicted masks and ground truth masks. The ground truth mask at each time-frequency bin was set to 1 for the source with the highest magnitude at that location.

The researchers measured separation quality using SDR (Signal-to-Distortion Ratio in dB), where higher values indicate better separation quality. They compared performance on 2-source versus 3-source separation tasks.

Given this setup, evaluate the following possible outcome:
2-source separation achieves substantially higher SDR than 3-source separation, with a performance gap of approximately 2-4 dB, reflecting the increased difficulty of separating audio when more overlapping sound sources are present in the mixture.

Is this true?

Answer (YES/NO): NO